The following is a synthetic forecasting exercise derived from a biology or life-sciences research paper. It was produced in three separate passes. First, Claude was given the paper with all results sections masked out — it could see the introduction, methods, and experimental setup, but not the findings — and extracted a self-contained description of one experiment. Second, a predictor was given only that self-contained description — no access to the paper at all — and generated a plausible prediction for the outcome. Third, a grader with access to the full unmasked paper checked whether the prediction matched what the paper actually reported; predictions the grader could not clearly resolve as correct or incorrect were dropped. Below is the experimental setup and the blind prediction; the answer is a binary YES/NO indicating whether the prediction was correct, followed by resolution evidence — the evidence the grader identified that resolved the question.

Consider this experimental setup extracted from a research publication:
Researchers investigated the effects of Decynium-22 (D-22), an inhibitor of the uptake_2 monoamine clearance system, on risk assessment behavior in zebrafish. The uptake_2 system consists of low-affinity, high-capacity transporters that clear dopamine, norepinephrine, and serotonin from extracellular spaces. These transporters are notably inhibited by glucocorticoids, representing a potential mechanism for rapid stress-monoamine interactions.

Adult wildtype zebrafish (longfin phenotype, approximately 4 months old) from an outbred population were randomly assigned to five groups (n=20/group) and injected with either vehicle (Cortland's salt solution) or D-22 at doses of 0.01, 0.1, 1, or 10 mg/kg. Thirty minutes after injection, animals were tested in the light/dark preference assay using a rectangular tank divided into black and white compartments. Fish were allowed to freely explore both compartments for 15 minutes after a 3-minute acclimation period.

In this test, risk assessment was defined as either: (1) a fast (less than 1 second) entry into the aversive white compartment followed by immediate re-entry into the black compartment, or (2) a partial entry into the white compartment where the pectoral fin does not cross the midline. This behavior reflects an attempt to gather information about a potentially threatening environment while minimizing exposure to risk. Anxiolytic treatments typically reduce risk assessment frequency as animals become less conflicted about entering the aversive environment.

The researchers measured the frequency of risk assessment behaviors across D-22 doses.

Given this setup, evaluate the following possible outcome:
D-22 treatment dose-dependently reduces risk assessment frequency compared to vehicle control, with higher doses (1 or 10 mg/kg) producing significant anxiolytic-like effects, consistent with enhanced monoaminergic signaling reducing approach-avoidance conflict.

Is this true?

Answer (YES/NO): NO